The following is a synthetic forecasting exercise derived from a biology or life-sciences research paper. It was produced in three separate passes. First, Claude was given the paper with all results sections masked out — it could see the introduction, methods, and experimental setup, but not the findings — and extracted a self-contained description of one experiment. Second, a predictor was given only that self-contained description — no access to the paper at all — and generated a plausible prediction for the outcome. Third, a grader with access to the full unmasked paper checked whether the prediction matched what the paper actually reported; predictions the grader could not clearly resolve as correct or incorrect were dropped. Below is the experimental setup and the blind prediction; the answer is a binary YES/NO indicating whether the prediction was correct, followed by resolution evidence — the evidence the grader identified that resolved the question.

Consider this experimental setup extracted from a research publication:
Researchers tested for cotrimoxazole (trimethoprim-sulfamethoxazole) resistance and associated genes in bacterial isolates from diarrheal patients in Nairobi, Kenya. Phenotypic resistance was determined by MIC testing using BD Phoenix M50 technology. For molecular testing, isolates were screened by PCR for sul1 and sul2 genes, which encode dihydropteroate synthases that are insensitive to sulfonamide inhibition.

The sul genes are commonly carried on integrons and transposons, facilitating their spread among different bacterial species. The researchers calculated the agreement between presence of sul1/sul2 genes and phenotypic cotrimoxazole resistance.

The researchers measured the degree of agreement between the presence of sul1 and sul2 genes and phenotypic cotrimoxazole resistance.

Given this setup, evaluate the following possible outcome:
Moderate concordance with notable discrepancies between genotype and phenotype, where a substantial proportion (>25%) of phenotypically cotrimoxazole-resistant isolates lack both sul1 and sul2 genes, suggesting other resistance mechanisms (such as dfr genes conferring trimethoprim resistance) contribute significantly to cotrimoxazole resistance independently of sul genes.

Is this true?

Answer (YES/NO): NO